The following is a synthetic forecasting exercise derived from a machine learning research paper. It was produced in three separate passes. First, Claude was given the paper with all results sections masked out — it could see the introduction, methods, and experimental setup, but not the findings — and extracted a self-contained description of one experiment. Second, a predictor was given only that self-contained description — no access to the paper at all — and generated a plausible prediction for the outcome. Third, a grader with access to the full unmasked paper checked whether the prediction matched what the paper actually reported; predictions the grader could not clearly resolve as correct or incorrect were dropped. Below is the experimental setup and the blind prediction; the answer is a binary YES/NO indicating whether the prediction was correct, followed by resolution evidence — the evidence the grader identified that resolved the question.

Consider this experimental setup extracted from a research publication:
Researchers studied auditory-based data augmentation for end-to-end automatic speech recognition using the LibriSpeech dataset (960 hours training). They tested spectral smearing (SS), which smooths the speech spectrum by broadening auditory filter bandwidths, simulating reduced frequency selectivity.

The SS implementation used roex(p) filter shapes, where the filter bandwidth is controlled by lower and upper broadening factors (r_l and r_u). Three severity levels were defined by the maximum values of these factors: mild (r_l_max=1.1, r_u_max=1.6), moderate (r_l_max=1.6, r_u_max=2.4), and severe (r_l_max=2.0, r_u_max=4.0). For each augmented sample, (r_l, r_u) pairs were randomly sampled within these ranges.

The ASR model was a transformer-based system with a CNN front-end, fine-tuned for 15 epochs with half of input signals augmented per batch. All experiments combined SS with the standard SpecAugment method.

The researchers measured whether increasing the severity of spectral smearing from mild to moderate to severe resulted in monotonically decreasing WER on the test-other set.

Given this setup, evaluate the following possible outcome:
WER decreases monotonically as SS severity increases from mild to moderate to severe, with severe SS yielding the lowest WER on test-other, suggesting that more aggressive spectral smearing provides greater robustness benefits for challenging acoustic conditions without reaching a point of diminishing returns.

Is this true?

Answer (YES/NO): YES